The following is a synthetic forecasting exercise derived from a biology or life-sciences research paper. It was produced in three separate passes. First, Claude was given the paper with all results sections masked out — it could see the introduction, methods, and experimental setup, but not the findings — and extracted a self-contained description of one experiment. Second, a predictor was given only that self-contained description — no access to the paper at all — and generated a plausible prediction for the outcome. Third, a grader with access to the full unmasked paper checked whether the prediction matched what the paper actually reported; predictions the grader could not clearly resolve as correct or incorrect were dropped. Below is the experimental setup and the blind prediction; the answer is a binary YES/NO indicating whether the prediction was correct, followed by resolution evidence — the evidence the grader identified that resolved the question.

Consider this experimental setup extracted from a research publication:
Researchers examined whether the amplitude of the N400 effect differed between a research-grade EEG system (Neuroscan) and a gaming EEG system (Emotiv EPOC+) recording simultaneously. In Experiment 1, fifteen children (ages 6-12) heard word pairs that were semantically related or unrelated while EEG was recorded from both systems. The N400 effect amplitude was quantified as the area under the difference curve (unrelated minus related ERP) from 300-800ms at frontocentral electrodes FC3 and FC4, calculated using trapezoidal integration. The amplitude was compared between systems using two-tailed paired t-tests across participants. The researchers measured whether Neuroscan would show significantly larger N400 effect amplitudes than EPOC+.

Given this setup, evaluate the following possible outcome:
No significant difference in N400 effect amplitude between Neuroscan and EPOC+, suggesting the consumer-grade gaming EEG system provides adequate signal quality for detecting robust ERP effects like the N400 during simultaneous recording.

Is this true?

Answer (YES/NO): YES